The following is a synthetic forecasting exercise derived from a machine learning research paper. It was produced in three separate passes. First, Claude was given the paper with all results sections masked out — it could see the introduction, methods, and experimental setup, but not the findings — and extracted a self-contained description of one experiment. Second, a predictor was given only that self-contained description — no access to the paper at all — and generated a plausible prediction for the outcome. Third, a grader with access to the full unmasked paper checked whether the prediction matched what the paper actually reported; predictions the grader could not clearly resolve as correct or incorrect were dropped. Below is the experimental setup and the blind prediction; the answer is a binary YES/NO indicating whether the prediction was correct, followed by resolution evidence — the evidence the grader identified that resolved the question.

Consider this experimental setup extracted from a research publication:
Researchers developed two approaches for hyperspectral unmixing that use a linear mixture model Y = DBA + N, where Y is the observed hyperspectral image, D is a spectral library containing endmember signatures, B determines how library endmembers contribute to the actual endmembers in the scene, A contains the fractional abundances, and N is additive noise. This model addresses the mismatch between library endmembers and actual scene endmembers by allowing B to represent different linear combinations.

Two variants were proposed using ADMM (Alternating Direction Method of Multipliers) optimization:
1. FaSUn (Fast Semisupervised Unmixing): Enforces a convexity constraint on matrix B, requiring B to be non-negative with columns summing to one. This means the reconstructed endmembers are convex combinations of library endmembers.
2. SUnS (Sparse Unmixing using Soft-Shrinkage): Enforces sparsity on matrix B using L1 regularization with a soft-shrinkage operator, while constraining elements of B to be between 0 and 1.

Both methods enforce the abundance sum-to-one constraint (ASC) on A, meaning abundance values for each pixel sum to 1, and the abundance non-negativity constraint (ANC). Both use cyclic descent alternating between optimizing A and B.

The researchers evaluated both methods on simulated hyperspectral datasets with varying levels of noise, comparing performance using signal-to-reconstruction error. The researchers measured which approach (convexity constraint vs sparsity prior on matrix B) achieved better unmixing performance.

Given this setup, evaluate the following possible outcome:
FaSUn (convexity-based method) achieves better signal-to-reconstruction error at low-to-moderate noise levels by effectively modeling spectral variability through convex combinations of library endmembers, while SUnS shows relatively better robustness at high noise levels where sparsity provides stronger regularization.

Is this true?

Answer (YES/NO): NO